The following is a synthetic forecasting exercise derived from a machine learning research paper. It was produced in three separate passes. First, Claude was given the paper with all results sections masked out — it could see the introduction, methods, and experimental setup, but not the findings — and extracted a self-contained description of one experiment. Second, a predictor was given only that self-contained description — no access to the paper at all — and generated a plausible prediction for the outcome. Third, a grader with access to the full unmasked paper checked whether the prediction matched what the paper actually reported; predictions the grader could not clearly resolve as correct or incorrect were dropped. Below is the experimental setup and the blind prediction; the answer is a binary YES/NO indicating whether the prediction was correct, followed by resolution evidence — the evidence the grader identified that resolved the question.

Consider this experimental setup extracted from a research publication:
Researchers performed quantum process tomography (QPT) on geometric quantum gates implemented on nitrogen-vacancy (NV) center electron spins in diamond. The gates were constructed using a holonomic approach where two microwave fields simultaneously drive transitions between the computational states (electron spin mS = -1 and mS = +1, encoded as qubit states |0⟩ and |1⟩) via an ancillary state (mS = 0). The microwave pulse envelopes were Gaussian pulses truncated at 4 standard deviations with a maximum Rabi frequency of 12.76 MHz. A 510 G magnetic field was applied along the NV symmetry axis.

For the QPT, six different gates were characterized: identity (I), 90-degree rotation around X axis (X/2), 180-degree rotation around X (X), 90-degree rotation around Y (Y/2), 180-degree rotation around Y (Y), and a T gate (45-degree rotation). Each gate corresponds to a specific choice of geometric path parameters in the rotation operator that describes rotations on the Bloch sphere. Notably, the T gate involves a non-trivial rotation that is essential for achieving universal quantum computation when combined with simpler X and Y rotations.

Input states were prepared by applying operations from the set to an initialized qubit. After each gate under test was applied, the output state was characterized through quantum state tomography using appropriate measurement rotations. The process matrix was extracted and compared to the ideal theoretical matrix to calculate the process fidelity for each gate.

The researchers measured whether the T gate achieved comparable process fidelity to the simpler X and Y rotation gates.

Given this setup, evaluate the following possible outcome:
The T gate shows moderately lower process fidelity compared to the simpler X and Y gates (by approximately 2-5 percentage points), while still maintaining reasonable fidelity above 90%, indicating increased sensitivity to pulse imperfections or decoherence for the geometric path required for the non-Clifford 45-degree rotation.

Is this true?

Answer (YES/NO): NO